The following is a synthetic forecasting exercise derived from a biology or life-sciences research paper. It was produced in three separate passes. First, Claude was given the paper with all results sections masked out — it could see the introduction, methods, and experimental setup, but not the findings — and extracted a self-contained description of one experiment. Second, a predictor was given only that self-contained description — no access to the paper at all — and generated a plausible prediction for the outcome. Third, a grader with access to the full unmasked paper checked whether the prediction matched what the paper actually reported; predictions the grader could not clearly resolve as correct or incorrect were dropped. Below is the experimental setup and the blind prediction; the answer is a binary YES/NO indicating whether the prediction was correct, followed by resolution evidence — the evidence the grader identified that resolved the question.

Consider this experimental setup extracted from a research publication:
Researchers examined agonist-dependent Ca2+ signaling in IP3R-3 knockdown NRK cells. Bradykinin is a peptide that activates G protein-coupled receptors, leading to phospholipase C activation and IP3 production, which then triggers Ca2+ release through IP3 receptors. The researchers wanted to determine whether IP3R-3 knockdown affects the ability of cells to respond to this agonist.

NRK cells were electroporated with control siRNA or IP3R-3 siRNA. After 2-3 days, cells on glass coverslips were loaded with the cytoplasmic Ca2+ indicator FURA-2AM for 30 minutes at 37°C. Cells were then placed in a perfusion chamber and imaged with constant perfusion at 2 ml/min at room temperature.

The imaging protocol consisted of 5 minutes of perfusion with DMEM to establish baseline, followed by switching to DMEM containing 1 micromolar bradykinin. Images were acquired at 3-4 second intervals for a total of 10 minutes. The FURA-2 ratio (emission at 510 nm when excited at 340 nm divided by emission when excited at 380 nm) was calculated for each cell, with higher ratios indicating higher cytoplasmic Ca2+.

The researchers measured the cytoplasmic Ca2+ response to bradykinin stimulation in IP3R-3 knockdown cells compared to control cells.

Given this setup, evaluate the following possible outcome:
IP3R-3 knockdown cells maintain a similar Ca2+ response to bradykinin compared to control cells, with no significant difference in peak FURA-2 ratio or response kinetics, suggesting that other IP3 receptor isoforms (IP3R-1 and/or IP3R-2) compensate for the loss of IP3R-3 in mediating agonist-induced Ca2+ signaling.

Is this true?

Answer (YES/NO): NO